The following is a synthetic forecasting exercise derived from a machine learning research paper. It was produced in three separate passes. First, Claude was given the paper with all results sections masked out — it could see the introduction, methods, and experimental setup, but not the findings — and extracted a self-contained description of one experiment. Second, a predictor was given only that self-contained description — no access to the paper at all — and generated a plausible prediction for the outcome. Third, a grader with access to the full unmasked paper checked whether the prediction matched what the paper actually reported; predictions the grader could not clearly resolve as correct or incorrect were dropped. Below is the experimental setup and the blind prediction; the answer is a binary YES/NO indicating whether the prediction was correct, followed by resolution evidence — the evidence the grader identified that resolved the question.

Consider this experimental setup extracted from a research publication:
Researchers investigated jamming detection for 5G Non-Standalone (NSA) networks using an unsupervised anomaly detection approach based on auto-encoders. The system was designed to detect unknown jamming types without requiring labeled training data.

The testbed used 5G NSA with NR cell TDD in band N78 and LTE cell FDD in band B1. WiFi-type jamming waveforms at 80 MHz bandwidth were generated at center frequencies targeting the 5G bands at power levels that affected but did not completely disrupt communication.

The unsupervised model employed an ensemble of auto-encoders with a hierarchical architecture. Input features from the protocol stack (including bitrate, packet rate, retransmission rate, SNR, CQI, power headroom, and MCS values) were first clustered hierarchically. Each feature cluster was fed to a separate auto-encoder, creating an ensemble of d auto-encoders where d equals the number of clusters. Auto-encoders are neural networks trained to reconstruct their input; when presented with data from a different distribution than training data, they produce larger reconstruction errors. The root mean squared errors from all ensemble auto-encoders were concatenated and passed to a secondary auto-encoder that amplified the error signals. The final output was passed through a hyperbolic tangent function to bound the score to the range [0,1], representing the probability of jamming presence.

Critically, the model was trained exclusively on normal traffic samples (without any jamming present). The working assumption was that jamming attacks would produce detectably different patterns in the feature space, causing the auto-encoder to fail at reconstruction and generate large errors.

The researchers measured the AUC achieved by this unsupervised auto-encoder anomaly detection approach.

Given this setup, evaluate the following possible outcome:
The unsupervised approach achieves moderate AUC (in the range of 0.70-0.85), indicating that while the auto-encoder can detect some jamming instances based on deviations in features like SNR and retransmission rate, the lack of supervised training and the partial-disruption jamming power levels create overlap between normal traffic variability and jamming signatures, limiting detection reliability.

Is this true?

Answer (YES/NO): NO